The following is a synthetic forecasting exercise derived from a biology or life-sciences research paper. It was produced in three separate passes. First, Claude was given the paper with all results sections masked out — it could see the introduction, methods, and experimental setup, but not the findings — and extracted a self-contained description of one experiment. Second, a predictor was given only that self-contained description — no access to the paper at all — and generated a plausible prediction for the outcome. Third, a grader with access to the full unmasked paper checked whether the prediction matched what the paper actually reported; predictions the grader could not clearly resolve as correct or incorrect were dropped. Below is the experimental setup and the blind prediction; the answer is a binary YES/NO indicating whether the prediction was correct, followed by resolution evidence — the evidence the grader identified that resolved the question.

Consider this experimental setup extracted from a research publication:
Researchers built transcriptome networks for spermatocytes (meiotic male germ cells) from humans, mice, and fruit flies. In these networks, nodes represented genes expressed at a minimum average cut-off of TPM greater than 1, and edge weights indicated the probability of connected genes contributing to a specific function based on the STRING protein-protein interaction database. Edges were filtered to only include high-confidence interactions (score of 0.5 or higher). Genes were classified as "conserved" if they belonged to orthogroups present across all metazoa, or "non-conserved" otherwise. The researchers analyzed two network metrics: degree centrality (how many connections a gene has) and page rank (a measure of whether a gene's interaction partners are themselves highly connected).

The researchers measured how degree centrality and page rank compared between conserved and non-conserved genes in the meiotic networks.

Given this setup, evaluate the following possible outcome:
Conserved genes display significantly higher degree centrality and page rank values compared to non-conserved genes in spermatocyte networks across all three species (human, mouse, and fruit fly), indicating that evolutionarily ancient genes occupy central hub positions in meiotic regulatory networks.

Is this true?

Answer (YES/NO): YES